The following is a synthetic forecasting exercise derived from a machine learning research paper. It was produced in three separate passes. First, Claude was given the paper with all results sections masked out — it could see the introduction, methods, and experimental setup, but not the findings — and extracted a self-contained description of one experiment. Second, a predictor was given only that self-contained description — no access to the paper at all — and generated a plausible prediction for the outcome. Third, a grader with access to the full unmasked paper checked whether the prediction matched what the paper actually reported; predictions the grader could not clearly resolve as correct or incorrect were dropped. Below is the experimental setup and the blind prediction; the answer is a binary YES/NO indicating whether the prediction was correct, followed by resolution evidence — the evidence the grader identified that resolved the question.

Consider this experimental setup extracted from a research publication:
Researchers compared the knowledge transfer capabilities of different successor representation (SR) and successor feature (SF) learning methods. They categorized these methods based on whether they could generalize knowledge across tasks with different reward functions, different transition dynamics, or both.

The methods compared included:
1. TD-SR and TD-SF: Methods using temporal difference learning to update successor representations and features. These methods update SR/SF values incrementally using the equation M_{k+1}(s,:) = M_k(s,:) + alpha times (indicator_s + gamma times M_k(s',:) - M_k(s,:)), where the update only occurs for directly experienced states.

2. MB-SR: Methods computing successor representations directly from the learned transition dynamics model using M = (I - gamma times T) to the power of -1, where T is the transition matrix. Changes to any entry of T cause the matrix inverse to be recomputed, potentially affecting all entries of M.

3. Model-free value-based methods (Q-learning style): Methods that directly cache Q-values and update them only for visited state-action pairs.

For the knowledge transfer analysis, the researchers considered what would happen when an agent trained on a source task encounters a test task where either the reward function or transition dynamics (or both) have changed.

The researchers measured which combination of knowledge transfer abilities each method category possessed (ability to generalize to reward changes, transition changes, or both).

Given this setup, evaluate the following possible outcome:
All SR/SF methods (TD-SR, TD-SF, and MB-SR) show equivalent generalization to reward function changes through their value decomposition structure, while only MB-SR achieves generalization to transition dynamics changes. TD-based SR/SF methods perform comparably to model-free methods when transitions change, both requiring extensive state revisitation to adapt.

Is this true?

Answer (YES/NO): YES